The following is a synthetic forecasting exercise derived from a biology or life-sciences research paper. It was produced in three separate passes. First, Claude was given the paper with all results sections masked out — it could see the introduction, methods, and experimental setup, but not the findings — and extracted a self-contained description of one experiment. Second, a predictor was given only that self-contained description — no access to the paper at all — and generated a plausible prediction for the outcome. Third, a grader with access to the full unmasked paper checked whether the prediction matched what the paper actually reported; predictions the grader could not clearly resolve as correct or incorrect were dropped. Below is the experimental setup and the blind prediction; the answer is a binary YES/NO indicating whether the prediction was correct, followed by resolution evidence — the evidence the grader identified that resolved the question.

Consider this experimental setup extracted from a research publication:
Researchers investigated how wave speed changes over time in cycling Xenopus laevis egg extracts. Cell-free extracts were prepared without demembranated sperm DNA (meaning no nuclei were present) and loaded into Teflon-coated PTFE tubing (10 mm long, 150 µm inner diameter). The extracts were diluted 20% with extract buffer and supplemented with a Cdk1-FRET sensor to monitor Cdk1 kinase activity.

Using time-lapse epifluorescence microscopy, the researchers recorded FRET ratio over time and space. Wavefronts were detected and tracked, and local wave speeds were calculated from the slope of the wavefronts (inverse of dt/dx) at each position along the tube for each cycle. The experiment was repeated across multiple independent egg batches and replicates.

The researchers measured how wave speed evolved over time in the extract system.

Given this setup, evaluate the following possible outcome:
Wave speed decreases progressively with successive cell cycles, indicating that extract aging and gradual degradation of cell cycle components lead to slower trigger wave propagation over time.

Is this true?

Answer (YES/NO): NO